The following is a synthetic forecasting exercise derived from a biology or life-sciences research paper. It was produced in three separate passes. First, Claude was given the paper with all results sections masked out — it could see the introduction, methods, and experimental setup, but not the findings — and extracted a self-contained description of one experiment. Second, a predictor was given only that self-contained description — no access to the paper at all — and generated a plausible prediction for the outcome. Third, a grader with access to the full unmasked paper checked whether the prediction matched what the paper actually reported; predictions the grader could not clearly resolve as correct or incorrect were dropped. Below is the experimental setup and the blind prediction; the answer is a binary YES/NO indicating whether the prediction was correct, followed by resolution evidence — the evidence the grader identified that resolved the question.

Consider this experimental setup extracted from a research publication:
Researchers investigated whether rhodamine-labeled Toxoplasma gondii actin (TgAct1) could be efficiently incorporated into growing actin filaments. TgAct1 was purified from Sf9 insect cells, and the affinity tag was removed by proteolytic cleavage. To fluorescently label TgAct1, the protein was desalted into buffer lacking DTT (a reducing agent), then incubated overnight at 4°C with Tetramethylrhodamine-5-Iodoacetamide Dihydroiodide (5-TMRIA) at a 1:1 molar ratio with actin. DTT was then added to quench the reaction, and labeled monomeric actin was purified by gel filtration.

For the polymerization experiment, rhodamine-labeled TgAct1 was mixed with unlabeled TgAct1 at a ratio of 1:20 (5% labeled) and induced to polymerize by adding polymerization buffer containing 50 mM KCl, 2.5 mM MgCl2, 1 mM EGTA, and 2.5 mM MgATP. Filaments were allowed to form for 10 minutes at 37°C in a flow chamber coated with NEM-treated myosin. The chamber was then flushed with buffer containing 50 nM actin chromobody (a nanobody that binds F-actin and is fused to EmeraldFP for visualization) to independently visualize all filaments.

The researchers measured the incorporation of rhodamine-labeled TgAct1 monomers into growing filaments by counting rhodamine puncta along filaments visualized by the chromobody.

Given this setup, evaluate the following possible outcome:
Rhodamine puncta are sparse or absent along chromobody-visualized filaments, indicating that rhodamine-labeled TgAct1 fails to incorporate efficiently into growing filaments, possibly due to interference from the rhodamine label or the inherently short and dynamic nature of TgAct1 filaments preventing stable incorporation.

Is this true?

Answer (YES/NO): YES